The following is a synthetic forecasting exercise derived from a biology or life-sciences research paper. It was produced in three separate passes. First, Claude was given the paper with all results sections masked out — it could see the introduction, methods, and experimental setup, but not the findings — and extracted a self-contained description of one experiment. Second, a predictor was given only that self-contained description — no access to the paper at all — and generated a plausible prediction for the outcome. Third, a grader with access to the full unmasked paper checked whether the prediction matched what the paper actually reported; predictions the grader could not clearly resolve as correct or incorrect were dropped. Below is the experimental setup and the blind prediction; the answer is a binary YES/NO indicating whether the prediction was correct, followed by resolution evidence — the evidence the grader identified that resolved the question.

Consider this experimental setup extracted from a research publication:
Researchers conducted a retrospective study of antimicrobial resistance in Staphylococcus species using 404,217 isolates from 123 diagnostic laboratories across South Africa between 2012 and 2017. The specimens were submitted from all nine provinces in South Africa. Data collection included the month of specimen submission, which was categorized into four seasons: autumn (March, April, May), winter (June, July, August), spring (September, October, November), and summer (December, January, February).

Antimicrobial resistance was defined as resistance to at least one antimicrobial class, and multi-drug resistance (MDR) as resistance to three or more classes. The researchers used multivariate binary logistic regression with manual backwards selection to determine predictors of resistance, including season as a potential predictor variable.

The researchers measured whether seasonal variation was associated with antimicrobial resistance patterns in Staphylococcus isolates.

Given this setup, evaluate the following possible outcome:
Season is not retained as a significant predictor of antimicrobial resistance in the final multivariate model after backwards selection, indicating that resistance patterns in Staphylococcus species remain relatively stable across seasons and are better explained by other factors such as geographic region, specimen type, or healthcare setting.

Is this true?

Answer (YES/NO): NO